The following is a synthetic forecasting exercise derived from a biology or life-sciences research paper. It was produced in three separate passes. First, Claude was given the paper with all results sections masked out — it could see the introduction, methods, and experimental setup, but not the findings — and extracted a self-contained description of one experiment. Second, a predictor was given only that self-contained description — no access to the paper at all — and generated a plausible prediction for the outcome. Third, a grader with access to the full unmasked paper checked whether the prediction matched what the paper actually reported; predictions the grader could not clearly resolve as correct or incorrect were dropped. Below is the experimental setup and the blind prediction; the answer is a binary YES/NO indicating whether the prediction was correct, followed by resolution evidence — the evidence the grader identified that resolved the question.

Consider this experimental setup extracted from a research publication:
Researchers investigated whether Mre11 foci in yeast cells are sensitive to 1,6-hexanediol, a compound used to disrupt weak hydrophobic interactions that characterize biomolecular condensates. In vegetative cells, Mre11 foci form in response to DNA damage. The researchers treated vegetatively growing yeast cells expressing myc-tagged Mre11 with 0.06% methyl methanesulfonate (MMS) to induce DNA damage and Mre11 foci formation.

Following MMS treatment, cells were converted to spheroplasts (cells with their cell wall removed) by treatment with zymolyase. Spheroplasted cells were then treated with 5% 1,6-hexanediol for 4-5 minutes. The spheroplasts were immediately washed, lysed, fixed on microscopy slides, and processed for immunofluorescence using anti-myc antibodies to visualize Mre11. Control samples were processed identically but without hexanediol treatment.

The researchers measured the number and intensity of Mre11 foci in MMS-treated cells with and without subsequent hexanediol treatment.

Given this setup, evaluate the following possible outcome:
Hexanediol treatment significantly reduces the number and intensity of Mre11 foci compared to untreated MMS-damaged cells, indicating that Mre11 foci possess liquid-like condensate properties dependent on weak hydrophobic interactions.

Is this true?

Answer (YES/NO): NO